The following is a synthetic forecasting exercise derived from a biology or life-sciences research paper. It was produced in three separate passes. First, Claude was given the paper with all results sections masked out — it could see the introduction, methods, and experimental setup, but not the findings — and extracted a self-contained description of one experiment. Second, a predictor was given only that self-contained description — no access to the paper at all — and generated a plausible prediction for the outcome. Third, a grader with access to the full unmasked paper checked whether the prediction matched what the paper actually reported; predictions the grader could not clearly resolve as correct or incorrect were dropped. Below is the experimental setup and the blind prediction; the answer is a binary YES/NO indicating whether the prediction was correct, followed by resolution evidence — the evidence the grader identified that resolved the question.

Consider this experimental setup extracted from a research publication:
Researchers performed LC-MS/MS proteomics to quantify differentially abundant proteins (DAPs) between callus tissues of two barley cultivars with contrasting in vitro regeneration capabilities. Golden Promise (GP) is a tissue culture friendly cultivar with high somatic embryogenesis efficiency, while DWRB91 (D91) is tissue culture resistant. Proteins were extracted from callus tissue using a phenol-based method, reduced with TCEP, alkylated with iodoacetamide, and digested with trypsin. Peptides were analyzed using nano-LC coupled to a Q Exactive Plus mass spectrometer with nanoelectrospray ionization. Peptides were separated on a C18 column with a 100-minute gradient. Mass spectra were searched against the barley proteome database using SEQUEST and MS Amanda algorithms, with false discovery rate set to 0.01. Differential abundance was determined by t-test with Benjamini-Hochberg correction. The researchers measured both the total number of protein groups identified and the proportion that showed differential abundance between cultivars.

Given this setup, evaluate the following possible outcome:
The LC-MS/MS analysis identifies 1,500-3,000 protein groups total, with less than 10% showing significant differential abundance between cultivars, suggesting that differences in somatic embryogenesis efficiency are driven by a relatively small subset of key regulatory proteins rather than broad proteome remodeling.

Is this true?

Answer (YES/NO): NO